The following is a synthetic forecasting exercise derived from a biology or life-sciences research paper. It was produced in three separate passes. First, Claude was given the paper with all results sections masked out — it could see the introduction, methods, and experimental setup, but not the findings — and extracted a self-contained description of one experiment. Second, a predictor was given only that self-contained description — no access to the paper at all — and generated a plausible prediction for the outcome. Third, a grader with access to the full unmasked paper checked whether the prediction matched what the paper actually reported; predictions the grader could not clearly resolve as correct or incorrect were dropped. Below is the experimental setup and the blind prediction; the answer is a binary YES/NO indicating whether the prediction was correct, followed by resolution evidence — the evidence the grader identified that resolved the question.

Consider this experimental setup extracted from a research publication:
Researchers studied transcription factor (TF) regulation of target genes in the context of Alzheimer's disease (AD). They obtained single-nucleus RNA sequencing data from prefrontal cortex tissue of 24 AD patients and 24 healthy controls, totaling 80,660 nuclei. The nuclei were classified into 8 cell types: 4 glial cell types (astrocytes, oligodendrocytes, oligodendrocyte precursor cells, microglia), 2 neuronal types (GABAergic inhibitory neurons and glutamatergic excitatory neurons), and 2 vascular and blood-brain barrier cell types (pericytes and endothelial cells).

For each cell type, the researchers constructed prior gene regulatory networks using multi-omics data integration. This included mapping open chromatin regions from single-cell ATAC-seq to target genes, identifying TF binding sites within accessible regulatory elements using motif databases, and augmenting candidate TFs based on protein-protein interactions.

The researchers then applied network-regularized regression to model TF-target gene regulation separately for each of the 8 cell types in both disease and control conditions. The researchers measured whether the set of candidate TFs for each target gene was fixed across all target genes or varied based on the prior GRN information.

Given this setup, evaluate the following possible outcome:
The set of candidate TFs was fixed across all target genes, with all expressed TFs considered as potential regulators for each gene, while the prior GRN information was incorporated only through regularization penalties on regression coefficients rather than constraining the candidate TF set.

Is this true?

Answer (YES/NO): NO